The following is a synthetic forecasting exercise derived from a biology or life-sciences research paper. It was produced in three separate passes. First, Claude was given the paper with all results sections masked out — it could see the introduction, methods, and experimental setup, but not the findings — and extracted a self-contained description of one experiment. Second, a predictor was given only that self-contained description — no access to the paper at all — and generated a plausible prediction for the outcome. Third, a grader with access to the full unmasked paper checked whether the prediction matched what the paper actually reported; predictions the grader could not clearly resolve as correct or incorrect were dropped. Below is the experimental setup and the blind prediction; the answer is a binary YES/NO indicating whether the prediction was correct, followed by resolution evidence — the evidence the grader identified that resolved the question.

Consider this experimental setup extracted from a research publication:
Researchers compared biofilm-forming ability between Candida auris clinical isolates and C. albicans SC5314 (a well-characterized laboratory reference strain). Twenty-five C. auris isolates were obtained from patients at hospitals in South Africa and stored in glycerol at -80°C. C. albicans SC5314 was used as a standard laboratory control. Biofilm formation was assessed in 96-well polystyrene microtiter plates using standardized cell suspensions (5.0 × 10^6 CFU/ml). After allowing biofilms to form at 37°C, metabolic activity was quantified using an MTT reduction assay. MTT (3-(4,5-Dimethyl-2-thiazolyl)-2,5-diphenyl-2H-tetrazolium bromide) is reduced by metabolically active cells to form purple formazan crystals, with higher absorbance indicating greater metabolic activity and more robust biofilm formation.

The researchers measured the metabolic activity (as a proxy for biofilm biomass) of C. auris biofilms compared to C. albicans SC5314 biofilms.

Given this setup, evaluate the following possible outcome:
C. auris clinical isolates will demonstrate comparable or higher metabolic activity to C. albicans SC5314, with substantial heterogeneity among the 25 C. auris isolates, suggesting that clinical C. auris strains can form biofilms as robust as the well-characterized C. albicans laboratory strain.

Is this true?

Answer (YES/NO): NO